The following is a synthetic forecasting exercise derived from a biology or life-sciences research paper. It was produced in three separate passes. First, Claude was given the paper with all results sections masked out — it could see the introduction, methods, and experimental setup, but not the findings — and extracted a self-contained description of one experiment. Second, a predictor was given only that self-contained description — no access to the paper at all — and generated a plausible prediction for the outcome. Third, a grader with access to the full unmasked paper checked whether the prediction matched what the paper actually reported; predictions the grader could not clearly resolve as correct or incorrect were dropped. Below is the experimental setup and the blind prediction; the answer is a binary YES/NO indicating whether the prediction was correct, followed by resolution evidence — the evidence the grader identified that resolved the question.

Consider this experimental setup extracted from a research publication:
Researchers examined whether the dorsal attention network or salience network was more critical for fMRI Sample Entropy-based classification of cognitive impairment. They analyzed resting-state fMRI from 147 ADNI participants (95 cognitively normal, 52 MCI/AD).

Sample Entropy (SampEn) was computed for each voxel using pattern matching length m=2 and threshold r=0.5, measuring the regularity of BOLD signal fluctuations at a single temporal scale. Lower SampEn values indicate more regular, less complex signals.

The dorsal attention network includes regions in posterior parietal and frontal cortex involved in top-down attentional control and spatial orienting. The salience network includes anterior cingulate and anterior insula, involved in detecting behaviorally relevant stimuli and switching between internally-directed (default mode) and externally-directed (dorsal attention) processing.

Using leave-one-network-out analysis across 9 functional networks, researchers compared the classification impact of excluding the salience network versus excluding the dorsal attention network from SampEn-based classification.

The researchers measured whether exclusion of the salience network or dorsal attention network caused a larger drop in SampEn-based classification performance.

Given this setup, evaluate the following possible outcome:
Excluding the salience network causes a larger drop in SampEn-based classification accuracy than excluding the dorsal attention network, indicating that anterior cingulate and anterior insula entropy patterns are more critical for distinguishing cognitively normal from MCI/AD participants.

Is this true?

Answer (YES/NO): YES